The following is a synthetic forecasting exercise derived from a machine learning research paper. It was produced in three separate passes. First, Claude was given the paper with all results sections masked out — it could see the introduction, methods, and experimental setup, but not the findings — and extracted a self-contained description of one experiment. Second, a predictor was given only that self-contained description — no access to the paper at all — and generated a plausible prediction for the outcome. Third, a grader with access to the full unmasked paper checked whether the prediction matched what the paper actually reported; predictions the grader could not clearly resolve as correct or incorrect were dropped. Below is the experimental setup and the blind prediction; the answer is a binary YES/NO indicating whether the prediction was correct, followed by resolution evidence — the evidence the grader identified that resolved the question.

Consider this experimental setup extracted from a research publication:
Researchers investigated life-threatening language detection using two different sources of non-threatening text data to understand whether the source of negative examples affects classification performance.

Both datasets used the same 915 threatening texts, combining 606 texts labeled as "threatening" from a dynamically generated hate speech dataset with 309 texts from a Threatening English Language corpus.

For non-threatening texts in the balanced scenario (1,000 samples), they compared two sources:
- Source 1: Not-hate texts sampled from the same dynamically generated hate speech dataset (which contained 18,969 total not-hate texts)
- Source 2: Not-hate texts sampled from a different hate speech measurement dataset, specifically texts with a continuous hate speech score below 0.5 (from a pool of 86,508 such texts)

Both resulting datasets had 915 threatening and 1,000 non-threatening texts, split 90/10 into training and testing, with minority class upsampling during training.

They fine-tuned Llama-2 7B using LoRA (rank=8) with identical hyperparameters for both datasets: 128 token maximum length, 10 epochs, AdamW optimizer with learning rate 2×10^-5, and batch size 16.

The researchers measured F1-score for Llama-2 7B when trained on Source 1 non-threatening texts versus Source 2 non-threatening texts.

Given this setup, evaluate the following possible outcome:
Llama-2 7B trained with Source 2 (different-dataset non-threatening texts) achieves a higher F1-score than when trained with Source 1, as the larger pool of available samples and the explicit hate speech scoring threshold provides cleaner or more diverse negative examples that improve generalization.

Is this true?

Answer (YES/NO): YES